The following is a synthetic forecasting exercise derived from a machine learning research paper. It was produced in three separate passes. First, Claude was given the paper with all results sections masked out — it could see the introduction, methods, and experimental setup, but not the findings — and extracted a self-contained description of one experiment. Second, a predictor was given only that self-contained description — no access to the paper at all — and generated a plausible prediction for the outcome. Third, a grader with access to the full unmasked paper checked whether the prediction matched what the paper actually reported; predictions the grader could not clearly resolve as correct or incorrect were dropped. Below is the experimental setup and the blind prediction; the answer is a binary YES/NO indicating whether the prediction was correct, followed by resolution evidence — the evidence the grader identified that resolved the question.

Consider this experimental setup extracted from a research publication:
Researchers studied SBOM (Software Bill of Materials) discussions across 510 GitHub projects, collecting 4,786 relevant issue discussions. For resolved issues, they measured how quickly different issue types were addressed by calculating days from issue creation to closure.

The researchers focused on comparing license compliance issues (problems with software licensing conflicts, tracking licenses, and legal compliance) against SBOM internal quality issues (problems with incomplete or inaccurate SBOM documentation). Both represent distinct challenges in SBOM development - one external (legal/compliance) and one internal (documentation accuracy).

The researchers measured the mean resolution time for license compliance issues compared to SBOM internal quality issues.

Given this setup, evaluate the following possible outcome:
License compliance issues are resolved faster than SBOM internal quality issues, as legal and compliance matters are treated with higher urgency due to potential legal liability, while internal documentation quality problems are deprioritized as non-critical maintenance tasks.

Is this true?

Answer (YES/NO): NO